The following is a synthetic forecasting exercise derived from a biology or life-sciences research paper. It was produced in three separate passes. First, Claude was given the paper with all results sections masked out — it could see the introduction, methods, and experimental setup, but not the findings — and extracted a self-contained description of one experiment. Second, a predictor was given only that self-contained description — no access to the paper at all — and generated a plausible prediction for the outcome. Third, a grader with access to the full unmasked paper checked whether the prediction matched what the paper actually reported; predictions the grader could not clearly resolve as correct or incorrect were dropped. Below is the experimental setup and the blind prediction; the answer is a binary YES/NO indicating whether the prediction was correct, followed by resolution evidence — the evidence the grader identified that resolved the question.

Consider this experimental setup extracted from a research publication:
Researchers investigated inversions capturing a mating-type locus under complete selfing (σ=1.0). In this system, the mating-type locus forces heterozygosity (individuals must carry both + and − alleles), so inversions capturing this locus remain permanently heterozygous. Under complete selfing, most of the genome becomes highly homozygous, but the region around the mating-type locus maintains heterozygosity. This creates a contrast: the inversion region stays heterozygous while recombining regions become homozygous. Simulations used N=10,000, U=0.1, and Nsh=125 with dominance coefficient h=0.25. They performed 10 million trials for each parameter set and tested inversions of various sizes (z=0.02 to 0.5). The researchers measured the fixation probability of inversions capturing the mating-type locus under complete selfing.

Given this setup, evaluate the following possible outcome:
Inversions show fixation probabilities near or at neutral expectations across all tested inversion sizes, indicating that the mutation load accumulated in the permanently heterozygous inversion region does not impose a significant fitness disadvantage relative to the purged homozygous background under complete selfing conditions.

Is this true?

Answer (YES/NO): NO